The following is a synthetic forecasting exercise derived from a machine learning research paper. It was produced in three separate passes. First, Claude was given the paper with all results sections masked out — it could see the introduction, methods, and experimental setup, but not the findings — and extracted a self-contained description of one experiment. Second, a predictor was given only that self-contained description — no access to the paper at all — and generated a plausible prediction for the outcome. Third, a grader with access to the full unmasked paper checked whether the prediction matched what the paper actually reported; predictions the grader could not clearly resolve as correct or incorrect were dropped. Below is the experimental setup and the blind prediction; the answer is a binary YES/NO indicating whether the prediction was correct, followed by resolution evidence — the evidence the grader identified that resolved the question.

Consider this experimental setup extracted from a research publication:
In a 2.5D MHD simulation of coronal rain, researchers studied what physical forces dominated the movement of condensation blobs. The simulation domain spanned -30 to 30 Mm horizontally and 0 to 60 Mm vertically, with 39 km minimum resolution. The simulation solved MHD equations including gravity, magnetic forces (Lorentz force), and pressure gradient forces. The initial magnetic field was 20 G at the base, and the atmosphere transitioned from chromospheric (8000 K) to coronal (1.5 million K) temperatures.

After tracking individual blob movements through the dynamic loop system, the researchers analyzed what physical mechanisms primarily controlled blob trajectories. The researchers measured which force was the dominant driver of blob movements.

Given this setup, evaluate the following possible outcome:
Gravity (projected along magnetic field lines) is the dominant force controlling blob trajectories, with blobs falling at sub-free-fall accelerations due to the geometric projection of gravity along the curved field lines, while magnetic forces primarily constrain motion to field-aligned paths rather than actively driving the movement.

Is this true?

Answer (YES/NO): NO